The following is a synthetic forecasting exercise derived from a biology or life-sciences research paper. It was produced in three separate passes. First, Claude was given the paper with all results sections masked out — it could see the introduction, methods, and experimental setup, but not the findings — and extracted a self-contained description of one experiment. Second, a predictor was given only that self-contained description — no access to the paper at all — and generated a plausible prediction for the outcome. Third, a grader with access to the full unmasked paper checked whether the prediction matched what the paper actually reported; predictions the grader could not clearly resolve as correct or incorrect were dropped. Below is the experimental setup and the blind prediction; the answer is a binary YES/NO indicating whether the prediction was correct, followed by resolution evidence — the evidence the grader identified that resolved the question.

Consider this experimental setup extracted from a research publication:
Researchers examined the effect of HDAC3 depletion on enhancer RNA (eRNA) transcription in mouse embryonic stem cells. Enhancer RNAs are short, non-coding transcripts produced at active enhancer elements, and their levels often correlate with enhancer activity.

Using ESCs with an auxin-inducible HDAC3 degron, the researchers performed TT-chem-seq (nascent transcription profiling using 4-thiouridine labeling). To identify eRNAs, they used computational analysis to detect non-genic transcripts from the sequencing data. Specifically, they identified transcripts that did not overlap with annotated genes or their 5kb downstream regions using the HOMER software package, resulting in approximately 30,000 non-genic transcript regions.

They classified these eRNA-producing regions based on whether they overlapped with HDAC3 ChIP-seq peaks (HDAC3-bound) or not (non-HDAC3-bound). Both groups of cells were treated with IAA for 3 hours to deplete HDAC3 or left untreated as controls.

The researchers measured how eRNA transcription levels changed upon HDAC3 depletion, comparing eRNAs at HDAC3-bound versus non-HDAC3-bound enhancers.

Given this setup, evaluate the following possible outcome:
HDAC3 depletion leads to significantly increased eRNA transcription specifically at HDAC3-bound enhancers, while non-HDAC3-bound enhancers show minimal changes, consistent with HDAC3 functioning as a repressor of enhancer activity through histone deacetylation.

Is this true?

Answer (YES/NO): YES